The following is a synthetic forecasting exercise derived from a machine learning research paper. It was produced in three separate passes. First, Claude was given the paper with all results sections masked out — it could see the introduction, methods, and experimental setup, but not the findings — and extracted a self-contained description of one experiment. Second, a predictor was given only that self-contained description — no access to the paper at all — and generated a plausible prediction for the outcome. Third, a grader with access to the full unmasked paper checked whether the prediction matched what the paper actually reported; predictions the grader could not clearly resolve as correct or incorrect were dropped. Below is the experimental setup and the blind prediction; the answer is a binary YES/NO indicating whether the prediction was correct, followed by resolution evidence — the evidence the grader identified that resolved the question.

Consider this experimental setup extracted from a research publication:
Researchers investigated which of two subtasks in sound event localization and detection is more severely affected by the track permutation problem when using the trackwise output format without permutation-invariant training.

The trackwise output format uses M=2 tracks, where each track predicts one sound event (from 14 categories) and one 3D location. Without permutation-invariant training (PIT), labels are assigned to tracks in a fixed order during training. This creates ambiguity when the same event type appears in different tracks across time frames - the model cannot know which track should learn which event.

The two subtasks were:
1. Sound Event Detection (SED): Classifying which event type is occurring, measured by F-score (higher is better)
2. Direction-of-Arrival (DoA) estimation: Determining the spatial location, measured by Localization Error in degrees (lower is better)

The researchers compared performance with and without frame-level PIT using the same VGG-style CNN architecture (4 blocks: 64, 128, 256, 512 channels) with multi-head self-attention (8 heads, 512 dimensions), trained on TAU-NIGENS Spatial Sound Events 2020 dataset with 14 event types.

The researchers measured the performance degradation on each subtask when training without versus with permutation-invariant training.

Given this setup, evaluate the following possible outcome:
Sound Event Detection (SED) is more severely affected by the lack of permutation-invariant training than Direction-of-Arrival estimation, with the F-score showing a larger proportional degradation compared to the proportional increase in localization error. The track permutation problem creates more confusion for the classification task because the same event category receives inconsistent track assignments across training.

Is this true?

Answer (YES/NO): NO